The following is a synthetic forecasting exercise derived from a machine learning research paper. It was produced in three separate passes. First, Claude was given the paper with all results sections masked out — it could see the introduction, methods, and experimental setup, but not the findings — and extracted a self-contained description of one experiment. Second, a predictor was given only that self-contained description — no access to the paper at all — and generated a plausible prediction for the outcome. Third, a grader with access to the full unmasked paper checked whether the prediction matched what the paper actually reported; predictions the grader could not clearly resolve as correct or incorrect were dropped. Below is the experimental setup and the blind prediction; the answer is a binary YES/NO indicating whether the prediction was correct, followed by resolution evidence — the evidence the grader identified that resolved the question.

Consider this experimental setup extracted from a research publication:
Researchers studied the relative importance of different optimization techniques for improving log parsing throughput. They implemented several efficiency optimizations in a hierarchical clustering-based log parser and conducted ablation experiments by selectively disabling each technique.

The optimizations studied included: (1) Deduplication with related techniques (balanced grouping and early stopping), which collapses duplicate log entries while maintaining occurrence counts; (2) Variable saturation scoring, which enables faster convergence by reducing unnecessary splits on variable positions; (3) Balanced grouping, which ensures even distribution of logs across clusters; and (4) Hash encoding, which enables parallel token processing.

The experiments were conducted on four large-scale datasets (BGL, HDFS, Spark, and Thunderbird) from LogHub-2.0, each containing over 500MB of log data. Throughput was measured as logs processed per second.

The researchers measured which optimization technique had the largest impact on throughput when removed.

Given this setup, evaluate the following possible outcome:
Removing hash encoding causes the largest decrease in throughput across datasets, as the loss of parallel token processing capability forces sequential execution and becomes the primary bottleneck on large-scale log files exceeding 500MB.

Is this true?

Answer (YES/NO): NO